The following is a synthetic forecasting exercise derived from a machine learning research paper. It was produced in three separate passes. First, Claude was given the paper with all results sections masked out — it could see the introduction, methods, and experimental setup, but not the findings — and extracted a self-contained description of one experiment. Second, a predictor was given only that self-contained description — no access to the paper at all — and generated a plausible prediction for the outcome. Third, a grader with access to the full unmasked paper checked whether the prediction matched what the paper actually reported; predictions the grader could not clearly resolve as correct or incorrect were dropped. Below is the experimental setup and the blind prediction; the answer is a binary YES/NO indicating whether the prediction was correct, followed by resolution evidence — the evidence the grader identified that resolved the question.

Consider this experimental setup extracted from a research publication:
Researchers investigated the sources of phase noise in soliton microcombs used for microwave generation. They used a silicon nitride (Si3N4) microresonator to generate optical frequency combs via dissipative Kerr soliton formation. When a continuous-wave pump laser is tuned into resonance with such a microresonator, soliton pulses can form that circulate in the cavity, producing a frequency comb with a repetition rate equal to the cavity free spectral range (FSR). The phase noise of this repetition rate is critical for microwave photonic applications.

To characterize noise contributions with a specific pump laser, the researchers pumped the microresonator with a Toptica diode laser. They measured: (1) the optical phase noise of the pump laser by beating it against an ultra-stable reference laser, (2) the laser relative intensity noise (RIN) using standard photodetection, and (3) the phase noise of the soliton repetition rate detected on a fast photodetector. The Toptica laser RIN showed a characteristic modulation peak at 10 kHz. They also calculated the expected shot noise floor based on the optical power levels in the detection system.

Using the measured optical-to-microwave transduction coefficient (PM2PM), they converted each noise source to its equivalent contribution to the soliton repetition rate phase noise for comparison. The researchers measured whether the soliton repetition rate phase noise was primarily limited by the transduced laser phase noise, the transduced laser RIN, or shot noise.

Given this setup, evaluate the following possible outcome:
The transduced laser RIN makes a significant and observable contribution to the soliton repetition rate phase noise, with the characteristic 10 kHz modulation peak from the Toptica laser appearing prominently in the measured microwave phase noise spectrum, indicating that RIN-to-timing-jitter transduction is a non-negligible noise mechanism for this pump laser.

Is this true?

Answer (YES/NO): NO